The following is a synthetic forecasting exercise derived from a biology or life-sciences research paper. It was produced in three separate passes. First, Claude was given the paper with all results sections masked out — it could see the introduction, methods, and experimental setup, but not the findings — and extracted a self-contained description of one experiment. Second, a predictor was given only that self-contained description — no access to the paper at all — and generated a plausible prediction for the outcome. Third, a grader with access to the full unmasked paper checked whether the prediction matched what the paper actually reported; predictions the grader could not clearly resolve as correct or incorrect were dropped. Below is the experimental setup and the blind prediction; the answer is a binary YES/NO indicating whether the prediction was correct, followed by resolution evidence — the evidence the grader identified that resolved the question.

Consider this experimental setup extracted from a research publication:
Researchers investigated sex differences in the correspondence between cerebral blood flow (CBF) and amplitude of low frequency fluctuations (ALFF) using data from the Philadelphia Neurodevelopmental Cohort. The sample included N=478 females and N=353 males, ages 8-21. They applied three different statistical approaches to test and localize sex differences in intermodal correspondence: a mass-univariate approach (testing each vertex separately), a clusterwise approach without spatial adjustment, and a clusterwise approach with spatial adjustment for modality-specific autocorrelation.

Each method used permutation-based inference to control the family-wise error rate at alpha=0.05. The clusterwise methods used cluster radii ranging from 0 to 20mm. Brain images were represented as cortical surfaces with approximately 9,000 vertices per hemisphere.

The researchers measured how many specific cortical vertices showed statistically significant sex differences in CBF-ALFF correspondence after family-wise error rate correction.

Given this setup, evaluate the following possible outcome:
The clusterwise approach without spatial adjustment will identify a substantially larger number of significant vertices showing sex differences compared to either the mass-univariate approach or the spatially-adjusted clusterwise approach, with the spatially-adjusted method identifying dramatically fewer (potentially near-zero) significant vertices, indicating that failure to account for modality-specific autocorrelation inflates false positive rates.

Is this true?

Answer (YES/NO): NO